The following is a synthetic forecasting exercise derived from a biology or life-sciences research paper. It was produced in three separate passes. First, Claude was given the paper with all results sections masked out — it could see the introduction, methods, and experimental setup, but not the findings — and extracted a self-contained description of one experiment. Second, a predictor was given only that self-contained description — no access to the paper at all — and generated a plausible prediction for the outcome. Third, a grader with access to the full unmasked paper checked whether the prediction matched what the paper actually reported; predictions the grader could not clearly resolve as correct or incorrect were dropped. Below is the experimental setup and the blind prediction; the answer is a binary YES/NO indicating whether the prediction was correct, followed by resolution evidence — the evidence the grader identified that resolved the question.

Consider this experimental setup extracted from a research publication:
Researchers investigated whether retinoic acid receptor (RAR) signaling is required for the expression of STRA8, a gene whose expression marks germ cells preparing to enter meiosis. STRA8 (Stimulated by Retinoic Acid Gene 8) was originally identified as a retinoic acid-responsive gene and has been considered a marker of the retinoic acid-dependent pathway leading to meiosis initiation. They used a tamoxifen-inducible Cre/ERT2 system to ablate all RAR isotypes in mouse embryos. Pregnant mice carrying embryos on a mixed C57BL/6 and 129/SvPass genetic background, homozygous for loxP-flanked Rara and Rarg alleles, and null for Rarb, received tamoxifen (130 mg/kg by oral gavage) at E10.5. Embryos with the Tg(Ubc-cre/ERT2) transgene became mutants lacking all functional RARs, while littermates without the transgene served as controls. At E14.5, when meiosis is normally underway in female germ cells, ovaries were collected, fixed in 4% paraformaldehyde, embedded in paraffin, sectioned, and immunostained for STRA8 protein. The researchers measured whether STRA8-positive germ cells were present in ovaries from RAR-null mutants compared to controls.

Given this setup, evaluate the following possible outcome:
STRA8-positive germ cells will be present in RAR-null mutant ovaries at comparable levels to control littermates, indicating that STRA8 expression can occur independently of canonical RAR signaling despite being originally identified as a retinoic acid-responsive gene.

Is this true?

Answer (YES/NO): NO